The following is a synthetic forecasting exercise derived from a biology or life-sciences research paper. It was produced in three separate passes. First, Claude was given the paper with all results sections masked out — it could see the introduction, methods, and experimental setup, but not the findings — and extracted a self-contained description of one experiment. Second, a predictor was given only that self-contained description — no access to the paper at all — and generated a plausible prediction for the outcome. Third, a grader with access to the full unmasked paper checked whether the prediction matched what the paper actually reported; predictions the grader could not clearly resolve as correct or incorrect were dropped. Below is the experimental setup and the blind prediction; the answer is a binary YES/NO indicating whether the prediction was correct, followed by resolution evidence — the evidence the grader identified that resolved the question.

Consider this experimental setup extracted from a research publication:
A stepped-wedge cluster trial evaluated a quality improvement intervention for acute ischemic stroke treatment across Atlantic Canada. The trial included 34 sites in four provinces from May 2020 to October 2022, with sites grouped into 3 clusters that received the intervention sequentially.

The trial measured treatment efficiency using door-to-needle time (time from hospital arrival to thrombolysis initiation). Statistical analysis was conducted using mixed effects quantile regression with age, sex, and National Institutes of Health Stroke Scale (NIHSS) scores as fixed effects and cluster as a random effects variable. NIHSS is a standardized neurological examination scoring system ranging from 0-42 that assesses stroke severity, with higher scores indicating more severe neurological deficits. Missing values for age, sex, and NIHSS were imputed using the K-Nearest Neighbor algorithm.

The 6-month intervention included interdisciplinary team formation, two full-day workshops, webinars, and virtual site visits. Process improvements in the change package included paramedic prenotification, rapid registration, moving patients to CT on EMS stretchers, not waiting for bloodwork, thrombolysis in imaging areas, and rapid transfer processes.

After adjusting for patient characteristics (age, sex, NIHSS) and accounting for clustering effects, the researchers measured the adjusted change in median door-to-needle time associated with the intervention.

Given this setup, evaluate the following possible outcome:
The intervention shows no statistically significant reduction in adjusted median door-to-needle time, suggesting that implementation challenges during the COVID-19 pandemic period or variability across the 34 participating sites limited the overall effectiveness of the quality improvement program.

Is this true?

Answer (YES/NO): NO